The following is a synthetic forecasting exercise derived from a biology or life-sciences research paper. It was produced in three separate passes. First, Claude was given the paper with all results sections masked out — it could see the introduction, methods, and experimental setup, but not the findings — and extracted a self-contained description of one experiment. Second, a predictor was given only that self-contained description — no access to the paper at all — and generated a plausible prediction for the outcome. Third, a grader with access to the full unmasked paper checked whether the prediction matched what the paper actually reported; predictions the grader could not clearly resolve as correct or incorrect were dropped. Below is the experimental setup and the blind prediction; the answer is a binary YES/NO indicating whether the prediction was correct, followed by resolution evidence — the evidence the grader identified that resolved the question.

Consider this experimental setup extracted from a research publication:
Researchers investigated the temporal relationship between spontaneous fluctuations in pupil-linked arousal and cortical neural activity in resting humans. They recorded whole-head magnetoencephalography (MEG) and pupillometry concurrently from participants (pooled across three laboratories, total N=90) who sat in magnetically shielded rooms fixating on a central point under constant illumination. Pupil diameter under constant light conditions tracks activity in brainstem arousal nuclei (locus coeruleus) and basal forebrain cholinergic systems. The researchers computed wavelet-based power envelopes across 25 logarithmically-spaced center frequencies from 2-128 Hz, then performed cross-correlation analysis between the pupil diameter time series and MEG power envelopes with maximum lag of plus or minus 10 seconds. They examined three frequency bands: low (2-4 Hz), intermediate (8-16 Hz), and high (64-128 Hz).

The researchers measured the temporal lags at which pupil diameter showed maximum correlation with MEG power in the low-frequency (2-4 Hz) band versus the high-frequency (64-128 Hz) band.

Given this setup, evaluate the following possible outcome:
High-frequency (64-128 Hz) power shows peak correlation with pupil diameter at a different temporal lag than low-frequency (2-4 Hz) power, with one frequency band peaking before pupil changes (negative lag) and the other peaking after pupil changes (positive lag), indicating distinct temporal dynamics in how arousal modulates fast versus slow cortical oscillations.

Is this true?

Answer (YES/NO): NO